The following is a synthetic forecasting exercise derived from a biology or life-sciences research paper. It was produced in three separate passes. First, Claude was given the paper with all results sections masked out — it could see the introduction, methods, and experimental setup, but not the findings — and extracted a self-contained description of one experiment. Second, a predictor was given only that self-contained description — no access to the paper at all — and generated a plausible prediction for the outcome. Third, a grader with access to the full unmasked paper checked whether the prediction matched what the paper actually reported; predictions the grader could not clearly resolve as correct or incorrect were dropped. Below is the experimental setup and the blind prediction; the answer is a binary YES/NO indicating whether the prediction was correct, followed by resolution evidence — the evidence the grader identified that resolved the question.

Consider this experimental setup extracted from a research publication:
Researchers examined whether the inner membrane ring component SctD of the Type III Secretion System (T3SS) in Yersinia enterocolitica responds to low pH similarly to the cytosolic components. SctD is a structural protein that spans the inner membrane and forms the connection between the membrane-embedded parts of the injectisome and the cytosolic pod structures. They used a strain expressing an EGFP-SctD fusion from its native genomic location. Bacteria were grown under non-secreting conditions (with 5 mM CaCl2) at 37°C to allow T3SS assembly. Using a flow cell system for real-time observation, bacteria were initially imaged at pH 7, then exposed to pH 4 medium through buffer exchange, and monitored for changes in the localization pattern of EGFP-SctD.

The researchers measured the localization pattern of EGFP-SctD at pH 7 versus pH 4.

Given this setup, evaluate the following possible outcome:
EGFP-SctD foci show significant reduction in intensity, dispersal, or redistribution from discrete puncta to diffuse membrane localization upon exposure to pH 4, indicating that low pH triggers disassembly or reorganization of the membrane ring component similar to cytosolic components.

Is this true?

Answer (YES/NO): NO